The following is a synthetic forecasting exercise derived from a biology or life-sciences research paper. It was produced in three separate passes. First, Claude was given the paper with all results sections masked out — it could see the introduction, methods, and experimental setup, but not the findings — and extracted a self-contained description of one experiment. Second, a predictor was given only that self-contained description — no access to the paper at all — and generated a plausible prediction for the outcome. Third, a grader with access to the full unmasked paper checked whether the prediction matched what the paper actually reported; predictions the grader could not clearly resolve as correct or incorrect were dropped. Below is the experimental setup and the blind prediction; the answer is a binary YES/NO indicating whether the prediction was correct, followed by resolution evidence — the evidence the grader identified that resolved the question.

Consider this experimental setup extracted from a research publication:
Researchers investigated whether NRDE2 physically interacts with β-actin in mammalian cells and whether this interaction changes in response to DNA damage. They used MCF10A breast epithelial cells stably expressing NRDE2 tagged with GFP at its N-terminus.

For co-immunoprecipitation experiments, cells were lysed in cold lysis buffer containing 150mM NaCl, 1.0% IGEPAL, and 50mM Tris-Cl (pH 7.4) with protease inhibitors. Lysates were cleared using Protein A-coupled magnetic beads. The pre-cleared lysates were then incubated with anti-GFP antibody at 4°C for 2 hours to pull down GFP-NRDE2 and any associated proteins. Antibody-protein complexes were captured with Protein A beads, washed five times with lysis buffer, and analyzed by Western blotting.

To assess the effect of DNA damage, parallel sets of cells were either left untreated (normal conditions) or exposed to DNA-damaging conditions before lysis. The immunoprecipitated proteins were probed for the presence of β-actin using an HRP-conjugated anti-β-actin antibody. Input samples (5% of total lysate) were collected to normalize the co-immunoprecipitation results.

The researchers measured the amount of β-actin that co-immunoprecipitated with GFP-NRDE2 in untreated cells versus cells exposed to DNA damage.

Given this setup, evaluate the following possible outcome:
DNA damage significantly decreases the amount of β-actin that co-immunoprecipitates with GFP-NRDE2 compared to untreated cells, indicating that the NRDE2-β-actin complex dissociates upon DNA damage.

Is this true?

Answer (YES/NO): YES